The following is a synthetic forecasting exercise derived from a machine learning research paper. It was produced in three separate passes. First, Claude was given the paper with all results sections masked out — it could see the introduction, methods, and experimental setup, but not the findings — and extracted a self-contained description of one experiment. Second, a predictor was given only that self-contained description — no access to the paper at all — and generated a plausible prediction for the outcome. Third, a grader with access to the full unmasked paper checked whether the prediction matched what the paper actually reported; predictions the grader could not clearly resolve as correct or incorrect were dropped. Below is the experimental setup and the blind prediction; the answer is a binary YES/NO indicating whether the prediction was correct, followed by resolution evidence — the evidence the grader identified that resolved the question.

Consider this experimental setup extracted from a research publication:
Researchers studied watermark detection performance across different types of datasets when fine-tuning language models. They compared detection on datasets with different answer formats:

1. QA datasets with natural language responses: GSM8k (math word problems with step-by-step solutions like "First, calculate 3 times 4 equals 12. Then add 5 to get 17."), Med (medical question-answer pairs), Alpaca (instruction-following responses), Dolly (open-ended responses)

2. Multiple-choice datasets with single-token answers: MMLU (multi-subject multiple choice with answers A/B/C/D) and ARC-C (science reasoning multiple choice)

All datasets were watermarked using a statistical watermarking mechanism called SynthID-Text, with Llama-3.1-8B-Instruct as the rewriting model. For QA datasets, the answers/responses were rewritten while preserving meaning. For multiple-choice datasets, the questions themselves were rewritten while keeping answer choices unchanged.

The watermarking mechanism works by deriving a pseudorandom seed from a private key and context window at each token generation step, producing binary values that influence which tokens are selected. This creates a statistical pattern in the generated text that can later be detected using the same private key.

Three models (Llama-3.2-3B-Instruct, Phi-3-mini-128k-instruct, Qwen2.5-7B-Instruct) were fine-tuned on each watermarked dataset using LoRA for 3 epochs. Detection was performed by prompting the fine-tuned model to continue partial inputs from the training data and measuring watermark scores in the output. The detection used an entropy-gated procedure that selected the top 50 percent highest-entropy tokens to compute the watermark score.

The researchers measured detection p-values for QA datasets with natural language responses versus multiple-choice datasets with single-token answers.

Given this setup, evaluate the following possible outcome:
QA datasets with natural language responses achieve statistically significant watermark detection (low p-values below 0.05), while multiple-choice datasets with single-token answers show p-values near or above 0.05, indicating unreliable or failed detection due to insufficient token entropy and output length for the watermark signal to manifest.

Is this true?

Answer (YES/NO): NO